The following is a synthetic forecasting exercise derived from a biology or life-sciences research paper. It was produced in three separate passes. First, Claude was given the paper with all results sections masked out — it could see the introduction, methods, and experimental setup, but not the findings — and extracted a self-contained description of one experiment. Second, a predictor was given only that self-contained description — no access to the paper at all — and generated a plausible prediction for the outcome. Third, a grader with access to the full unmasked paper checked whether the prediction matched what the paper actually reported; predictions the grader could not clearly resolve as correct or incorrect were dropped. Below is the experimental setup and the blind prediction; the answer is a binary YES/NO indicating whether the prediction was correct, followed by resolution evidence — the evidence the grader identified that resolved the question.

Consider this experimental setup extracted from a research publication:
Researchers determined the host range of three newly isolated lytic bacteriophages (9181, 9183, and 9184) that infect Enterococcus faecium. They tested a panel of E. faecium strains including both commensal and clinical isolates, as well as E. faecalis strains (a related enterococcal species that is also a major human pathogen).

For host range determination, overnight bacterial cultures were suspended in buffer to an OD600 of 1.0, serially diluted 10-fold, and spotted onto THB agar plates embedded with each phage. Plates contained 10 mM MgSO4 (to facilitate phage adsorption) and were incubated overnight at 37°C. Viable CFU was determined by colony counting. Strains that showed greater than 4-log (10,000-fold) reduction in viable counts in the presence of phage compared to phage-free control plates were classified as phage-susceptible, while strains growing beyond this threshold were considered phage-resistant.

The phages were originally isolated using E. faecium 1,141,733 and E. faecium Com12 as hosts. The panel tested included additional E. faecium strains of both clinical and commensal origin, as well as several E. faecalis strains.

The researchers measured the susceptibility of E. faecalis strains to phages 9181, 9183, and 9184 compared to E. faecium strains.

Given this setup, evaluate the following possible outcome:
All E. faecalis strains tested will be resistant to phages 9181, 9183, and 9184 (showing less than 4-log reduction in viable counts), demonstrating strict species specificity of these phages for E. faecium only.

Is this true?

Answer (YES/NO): YES